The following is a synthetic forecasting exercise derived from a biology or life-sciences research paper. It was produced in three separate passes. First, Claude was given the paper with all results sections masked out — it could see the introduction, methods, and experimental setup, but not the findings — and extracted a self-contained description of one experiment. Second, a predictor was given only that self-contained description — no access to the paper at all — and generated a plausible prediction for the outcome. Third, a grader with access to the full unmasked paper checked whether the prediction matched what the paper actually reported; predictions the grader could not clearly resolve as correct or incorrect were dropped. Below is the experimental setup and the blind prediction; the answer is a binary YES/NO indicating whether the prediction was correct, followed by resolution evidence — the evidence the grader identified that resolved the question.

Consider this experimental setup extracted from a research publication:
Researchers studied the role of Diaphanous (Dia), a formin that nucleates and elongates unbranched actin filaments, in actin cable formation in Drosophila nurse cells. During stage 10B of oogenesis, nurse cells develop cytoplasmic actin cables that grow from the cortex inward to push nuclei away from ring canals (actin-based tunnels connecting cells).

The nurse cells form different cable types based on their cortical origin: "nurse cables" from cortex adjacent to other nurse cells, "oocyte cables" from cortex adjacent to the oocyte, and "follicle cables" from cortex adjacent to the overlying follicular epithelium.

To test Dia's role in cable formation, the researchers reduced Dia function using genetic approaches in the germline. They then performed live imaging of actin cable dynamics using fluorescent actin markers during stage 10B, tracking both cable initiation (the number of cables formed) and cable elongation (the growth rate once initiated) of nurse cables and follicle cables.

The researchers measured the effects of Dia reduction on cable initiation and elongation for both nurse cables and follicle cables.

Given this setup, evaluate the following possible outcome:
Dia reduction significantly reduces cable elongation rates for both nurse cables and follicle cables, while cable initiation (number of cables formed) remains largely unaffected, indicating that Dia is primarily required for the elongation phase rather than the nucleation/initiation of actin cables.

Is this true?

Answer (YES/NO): NO